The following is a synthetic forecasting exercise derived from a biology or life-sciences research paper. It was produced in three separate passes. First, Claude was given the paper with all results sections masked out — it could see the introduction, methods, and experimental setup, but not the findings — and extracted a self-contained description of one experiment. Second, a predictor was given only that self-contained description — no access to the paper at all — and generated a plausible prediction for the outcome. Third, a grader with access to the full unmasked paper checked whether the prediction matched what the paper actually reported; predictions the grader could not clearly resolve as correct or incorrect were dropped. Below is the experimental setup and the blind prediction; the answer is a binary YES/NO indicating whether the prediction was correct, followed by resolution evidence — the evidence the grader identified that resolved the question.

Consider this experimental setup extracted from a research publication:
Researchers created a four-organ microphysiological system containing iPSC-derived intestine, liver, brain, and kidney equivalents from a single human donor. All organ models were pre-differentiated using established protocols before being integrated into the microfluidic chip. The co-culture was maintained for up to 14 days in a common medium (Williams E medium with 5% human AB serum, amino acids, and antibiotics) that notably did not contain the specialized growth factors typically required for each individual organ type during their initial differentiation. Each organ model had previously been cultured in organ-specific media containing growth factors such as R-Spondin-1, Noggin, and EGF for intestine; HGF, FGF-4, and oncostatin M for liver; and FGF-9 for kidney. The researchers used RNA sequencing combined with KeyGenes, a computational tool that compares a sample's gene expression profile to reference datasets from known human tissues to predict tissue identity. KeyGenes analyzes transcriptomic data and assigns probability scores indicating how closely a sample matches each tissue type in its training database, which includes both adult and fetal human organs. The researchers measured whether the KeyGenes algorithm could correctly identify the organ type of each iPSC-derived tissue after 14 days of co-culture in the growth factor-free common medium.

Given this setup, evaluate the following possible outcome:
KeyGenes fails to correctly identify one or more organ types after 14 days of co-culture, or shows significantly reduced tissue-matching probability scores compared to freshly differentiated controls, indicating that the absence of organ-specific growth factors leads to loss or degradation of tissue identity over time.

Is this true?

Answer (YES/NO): NO